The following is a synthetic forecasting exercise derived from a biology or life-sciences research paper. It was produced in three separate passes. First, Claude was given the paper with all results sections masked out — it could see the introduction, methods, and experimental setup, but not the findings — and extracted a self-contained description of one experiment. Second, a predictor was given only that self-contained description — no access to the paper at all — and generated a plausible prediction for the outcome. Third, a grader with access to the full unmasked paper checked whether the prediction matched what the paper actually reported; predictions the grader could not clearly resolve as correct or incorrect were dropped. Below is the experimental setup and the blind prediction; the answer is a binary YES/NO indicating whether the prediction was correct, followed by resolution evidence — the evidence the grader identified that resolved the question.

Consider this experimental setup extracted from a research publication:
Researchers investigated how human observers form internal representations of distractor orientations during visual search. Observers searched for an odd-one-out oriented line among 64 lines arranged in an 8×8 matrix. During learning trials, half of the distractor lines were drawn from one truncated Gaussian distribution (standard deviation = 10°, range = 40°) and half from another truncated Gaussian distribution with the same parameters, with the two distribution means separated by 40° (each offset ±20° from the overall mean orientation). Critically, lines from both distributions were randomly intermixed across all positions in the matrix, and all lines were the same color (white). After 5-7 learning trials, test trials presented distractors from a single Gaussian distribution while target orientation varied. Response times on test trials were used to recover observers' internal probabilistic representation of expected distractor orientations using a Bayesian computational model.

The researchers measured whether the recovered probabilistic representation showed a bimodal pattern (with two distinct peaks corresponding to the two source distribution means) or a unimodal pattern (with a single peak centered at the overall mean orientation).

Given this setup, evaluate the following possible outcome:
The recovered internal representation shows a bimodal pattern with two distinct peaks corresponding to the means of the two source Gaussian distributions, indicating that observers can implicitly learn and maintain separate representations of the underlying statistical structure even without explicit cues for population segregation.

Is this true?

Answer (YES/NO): NO